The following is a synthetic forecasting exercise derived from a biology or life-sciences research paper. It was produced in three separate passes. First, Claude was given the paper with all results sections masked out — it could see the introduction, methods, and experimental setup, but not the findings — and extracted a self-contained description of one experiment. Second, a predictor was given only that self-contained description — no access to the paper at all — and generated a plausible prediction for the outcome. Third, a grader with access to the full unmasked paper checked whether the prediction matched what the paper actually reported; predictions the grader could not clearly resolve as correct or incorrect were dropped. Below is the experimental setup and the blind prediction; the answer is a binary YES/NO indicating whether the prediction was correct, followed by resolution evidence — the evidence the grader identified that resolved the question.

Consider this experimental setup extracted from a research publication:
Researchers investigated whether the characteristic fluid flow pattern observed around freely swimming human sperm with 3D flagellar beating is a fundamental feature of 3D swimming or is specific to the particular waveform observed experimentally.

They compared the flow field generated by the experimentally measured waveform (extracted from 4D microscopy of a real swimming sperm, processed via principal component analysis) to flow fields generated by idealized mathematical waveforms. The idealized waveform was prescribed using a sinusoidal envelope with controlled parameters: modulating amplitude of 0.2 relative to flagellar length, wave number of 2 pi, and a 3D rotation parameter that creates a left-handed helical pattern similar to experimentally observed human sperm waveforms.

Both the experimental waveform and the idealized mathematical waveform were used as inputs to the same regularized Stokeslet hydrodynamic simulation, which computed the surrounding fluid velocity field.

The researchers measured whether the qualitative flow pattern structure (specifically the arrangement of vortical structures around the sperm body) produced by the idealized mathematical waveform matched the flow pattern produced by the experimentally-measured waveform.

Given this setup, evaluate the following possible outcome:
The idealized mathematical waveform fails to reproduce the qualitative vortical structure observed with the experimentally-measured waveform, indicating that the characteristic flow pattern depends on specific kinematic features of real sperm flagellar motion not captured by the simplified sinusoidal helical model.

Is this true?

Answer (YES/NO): NO